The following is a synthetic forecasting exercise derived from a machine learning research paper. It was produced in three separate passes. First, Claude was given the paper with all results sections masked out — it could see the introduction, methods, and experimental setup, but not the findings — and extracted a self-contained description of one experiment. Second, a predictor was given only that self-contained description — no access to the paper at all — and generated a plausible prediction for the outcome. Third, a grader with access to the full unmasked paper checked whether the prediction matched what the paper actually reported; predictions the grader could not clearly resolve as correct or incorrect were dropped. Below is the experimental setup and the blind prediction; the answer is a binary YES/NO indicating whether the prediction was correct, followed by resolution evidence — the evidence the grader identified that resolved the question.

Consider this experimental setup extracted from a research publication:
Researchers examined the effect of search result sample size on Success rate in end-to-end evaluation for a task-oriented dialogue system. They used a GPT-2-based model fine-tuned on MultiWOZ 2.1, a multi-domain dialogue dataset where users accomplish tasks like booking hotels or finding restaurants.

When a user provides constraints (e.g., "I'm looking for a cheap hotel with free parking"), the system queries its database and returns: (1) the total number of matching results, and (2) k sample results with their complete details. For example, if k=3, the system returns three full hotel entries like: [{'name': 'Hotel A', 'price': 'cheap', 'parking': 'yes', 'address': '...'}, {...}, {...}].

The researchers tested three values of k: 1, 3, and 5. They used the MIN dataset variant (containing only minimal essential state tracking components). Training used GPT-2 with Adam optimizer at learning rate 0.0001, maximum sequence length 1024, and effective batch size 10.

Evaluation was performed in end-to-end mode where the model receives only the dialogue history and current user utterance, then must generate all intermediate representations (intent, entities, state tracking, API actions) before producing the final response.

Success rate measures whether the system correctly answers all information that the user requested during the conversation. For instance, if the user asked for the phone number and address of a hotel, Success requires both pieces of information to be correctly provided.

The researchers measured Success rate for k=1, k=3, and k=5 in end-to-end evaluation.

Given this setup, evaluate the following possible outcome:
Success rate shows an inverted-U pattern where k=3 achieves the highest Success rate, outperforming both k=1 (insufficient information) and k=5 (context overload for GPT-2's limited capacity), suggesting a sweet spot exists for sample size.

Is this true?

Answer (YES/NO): NO